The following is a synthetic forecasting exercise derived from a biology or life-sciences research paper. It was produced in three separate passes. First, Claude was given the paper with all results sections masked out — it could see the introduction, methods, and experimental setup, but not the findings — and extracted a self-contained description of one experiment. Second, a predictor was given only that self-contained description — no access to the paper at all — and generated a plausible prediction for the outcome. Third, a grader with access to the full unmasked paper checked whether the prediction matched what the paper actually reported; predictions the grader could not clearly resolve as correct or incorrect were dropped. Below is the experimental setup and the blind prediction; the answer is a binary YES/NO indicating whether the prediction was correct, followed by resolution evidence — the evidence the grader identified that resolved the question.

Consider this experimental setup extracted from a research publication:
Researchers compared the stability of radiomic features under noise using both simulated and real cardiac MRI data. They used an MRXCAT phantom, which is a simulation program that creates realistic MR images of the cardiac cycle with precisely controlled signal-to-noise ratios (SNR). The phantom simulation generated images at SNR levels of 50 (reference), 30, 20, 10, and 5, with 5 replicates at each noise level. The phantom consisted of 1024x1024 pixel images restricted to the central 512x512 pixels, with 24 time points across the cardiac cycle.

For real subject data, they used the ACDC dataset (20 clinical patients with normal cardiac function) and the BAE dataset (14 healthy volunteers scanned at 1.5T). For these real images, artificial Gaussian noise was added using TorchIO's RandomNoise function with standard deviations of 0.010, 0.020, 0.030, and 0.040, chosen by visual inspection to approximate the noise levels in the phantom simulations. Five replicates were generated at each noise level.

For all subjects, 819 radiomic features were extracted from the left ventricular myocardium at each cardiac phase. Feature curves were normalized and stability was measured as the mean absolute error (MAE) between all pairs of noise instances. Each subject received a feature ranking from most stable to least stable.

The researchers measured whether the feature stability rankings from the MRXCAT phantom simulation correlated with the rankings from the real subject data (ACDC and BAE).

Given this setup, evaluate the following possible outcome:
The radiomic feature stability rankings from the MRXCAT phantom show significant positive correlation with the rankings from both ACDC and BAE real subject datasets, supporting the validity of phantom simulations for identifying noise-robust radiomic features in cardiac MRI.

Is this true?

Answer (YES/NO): YES